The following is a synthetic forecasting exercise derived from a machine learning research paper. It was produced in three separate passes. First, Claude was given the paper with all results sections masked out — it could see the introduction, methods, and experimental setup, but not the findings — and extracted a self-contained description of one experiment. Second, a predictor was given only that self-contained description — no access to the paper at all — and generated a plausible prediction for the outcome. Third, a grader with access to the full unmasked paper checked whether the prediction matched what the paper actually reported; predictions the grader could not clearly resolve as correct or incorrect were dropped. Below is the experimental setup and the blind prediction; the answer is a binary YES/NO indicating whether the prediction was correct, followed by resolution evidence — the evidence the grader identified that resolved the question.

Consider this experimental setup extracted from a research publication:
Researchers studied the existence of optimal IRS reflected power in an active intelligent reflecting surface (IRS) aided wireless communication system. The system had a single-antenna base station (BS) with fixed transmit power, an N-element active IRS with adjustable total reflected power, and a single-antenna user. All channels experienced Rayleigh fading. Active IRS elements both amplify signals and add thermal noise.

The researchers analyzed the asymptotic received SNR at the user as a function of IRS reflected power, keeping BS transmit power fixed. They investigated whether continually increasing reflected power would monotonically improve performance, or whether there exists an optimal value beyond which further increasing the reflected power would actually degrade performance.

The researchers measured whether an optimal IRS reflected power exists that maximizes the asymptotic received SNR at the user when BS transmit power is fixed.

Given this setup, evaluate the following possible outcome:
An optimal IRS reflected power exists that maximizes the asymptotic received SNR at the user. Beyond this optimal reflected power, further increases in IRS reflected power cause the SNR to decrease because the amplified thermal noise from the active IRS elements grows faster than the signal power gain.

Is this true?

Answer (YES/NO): YES